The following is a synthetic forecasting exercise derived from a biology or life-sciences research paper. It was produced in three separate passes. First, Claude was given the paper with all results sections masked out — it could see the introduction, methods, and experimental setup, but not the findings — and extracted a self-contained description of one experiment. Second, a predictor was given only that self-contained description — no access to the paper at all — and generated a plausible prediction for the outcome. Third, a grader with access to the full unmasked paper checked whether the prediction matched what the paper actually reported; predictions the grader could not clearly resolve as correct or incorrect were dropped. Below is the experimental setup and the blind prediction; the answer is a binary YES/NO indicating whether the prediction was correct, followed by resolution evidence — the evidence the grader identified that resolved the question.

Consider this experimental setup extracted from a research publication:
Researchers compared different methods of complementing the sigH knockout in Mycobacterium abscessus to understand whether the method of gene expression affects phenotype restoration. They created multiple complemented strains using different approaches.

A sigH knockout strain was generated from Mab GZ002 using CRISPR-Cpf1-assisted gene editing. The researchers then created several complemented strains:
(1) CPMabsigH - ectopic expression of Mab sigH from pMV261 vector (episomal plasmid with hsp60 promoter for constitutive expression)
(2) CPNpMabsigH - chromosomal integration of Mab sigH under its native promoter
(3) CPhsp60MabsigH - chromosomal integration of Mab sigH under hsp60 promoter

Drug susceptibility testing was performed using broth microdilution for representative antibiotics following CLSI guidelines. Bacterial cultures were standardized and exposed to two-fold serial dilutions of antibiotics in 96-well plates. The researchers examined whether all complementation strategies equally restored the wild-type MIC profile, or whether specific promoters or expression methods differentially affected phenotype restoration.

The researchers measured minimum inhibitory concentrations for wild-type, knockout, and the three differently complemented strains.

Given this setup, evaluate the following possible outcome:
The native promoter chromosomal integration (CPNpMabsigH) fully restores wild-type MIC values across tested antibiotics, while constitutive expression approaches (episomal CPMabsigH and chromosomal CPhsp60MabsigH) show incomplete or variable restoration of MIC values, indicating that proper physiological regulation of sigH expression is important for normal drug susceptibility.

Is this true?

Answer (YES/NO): NO